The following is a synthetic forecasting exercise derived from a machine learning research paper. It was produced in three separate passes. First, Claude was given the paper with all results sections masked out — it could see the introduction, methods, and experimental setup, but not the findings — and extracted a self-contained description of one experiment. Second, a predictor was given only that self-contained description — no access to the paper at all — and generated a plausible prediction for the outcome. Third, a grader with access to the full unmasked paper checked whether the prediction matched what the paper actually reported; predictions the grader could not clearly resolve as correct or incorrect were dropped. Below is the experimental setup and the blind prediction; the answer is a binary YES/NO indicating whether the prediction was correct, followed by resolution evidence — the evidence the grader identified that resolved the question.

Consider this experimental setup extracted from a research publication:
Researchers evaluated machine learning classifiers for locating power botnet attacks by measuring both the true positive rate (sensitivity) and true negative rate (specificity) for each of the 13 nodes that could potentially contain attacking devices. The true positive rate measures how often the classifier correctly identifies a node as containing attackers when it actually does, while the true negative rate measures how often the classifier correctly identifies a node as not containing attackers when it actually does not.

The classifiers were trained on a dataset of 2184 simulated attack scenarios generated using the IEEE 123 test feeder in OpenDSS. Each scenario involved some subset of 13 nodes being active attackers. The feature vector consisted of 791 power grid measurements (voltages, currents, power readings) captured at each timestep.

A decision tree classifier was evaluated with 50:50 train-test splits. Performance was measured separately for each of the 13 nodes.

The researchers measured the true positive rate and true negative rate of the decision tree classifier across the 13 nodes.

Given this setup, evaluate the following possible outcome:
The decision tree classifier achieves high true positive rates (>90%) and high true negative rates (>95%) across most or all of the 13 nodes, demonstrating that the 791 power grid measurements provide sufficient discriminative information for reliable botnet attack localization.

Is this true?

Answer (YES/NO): YES